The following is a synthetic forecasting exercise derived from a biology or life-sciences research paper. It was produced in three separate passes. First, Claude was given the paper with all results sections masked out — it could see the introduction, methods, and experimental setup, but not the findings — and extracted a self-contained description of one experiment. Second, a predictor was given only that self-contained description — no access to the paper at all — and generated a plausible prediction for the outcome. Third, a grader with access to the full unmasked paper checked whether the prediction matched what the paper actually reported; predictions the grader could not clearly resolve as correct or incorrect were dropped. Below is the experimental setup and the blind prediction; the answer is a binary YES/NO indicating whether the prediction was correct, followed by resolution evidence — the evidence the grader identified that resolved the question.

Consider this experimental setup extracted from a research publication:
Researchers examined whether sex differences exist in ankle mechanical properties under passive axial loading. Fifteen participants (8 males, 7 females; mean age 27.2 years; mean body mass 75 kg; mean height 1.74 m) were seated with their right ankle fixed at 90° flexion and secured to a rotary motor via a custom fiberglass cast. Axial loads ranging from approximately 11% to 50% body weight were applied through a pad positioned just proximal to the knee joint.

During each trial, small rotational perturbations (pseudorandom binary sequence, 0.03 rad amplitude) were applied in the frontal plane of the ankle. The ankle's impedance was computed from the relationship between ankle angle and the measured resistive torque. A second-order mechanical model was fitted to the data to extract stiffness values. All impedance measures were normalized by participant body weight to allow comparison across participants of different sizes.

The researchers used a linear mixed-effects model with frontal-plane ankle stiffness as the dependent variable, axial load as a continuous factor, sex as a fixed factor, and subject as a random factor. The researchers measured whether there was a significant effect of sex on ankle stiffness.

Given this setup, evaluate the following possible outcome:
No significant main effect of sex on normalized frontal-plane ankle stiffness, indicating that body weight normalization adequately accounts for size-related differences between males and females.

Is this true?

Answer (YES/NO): NO